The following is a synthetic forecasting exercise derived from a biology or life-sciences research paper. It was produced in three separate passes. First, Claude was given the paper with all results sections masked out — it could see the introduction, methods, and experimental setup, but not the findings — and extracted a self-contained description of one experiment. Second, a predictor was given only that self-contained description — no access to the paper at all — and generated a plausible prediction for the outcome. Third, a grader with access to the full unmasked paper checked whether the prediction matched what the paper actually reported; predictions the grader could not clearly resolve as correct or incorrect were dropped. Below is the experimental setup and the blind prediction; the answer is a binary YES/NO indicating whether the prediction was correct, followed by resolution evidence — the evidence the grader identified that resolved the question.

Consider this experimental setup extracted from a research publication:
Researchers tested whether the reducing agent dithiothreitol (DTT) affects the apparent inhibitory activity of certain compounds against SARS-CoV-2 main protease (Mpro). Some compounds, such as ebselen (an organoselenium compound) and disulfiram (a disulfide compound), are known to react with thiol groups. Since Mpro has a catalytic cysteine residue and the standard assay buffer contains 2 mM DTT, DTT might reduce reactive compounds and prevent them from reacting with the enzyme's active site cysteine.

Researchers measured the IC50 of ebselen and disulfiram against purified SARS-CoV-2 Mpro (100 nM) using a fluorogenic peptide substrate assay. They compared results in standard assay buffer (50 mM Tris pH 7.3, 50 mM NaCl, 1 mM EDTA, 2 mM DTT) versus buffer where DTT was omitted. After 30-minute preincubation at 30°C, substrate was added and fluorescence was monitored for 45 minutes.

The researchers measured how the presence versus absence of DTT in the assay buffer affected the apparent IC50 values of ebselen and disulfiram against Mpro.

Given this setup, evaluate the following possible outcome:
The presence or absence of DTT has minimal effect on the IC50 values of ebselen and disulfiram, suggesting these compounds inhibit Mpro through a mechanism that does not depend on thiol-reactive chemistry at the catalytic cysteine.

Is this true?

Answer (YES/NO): NO